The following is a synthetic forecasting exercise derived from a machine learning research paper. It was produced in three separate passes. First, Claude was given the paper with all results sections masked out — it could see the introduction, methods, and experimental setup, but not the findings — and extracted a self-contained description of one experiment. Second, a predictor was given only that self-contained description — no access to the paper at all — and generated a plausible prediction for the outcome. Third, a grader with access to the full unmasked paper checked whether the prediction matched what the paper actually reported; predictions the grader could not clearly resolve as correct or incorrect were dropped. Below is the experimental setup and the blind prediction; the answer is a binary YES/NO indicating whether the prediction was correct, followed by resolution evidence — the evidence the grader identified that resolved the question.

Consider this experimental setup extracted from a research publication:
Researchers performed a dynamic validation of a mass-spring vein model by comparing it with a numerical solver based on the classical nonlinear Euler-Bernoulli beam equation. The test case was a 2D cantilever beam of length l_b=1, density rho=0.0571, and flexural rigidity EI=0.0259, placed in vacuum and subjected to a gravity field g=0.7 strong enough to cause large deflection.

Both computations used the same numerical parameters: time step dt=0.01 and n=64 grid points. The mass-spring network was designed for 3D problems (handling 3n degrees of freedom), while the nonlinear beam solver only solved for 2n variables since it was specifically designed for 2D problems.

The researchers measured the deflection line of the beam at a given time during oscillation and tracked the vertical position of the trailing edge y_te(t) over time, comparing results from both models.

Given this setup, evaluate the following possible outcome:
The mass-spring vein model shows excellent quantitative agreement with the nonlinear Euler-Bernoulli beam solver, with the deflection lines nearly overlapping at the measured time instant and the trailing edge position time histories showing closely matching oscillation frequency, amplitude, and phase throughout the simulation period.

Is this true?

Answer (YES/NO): YES